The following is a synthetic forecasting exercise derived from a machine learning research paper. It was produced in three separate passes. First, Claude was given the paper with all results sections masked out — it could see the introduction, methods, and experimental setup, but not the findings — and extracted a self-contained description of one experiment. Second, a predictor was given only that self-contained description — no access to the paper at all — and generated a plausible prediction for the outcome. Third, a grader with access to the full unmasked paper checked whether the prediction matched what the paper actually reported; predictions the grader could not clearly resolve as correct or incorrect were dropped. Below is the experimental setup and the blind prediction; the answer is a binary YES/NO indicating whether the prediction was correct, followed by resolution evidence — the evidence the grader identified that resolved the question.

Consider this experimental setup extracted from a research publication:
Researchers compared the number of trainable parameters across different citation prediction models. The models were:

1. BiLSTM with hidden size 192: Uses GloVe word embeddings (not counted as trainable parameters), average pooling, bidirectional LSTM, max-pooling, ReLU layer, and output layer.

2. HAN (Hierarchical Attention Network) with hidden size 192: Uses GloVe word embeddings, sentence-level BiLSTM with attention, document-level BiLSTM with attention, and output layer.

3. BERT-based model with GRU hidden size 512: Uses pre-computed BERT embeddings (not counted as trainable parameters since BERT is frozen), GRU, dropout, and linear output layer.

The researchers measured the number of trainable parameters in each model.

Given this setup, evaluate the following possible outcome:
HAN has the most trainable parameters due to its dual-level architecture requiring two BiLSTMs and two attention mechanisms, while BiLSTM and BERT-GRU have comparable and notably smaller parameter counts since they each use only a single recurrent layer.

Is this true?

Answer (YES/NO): NO